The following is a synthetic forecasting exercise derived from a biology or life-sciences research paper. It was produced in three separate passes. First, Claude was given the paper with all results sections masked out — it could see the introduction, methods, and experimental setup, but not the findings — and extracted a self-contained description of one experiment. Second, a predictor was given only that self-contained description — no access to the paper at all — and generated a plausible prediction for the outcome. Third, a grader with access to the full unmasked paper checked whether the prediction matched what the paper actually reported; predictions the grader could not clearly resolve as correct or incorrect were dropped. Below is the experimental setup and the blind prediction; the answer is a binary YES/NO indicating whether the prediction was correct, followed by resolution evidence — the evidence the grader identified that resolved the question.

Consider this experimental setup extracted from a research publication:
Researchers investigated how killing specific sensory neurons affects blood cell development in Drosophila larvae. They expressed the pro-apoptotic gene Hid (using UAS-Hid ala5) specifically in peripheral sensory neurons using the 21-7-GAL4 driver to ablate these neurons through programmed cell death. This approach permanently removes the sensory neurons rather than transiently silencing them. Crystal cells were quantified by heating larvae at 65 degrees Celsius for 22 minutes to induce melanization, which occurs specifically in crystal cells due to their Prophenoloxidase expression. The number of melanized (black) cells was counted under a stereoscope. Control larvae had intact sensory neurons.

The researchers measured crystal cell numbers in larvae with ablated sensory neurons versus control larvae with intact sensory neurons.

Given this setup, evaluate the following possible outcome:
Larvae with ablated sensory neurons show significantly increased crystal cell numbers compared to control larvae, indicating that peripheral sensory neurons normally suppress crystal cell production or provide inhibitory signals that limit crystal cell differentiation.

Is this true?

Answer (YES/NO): NO